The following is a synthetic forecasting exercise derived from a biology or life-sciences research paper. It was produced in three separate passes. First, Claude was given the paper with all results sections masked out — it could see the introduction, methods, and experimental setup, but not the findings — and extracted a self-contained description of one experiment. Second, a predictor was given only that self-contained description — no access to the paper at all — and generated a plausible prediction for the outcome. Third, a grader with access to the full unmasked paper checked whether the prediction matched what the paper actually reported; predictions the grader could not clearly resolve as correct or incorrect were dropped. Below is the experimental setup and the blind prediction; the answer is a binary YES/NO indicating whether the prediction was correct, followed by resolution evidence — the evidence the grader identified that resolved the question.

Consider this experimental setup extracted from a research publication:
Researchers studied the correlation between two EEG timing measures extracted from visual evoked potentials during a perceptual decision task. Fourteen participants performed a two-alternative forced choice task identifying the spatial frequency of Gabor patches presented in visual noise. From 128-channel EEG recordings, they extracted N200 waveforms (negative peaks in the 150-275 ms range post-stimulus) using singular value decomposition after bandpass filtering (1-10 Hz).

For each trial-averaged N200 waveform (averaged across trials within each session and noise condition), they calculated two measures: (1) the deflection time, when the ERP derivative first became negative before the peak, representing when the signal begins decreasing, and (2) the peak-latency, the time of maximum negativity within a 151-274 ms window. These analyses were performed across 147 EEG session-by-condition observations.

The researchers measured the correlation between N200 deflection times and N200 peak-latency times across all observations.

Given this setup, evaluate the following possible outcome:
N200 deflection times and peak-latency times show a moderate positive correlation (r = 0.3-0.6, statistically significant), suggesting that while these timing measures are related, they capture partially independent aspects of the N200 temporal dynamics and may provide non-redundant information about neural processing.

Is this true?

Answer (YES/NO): NO